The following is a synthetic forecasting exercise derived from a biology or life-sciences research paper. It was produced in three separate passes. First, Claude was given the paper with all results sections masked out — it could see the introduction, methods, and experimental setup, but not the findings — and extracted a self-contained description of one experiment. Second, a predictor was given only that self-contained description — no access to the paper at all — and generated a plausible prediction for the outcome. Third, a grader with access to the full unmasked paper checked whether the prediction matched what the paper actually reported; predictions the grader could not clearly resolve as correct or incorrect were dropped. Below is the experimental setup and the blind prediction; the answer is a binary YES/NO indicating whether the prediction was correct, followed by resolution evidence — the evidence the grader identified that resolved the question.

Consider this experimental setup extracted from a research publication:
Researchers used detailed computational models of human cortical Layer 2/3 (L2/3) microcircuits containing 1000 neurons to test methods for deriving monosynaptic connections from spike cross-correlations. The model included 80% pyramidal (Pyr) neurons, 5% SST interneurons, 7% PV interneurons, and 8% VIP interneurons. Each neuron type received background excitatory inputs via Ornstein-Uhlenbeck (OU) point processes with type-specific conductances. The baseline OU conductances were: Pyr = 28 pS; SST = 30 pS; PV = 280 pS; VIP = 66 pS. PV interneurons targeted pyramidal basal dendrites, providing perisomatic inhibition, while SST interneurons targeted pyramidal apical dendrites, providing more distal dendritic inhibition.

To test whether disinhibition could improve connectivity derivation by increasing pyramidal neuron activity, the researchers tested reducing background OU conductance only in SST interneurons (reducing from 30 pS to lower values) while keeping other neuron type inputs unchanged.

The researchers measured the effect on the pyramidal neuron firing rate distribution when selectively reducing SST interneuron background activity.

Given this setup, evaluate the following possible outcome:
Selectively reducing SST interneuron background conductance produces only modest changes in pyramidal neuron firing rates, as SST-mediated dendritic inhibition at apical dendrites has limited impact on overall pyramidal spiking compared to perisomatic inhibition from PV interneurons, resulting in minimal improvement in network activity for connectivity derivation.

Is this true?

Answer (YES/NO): NO